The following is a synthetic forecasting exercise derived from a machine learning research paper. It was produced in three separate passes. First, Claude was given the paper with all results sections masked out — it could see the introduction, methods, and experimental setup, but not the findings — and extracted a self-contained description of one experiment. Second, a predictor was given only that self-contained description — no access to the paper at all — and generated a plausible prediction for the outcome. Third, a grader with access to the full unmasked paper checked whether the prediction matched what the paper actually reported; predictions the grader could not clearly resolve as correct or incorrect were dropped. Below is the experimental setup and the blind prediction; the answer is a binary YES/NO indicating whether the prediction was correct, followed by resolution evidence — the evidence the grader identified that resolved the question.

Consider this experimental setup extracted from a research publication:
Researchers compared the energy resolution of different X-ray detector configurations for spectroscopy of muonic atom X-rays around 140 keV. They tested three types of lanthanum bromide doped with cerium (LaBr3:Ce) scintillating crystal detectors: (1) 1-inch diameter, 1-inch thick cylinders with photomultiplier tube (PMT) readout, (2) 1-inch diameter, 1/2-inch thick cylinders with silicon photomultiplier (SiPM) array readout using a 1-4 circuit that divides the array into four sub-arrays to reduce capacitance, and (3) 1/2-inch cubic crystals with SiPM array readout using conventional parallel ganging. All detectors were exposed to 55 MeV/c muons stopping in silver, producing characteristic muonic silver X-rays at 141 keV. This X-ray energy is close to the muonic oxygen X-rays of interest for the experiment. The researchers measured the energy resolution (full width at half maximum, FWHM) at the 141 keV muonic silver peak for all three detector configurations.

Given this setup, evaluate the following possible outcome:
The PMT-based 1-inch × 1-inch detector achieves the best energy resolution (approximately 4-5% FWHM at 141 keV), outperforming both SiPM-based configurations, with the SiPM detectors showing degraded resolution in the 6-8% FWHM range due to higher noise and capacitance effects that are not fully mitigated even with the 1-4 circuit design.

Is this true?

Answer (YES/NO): NO